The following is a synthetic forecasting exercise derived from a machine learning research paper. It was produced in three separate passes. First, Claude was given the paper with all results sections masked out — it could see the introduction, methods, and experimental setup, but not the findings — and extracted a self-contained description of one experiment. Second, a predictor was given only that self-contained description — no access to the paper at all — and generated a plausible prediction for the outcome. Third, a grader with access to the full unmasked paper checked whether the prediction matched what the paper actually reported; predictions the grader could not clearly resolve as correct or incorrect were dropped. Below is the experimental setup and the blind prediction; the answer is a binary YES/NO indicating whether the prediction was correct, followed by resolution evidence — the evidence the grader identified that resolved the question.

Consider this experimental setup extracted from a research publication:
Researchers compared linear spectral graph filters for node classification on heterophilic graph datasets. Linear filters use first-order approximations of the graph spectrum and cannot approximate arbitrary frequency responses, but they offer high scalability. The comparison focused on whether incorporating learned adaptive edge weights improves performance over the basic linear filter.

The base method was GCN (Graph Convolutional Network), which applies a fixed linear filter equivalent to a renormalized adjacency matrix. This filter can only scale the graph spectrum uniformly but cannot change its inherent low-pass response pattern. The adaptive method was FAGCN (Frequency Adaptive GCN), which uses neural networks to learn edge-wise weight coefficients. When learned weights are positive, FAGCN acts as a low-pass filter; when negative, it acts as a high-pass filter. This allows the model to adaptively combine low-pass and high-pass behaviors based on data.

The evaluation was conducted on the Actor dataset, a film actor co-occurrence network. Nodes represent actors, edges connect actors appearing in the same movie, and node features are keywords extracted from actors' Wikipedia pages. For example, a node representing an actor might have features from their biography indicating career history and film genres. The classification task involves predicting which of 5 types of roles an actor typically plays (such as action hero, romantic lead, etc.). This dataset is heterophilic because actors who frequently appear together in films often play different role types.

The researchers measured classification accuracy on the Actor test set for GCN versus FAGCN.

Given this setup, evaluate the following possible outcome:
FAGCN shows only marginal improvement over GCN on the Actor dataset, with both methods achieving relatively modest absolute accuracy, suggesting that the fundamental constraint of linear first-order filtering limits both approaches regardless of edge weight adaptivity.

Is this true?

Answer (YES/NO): NO